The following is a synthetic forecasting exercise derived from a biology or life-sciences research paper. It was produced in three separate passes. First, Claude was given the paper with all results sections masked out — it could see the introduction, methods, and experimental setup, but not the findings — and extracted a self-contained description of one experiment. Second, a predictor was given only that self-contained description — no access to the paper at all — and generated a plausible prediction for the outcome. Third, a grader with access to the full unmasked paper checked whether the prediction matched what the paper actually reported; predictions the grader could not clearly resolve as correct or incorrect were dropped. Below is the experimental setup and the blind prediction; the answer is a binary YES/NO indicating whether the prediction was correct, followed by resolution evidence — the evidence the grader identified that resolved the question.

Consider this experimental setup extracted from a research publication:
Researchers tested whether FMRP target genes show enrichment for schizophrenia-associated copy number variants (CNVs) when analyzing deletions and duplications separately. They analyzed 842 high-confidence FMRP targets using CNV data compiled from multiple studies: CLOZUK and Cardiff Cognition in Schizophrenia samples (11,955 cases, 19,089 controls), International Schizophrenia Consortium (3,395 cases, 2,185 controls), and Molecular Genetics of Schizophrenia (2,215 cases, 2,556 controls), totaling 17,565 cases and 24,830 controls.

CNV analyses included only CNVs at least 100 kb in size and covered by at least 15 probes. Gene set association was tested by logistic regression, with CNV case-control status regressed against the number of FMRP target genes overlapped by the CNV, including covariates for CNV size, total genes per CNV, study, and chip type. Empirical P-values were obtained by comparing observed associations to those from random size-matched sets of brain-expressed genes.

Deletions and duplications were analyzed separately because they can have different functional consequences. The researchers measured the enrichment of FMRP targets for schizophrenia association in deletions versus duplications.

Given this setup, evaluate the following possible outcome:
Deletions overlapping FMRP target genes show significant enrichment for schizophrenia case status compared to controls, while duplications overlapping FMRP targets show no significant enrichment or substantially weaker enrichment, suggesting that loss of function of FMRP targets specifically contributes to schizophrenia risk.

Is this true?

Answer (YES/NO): NO